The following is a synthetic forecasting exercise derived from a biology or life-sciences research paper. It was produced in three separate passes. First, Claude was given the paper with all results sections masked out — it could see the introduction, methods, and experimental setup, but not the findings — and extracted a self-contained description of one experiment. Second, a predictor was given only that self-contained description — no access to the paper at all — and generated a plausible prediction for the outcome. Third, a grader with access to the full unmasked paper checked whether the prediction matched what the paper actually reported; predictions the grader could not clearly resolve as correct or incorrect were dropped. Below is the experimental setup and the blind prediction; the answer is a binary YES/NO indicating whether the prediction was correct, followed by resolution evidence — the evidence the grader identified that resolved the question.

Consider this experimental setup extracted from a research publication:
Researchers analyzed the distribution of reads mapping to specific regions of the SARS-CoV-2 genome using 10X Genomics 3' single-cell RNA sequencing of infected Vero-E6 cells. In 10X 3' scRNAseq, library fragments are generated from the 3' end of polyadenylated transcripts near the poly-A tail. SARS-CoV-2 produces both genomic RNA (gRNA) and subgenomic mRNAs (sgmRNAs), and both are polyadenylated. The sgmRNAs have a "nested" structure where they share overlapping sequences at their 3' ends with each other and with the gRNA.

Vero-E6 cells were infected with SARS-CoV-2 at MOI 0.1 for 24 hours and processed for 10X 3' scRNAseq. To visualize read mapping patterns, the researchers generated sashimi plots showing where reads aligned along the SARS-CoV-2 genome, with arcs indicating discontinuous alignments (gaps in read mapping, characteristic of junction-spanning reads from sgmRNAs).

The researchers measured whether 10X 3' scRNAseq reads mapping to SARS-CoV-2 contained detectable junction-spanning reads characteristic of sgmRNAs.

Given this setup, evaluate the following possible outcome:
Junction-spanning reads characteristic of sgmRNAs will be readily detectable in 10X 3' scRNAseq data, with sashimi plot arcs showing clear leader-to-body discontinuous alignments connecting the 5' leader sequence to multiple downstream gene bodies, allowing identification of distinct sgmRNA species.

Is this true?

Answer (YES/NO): NO